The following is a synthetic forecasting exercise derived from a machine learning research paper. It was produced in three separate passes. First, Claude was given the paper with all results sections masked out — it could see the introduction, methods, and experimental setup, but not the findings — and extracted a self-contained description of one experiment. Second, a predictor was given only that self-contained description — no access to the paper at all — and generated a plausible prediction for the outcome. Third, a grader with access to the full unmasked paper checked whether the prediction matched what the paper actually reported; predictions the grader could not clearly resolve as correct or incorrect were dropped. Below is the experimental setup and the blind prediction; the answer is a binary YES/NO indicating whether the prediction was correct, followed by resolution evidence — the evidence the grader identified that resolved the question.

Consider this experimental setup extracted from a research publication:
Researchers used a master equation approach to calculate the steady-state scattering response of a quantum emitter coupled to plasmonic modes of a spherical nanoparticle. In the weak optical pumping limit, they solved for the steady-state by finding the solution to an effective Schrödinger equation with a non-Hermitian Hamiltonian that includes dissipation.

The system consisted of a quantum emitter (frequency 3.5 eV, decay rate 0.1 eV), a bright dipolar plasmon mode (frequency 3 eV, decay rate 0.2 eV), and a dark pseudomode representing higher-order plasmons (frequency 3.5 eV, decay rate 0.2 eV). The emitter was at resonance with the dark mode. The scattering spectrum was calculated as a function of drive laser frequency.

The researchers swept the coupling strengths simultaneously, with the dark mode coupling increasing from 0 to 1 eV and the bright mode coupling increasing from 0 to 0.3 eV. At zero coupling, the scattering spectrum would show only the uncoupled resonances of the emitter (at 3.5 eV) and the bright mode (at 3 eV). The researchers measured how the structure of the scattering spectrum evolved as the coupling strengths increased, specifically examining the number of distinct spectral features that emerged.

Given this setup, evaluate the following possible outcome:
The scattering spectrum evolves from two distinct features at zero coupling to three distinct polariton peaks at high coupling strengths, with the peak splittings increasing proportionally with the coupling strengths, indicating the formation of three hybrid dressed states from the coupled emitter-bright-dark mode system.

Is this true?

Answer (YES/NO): NO